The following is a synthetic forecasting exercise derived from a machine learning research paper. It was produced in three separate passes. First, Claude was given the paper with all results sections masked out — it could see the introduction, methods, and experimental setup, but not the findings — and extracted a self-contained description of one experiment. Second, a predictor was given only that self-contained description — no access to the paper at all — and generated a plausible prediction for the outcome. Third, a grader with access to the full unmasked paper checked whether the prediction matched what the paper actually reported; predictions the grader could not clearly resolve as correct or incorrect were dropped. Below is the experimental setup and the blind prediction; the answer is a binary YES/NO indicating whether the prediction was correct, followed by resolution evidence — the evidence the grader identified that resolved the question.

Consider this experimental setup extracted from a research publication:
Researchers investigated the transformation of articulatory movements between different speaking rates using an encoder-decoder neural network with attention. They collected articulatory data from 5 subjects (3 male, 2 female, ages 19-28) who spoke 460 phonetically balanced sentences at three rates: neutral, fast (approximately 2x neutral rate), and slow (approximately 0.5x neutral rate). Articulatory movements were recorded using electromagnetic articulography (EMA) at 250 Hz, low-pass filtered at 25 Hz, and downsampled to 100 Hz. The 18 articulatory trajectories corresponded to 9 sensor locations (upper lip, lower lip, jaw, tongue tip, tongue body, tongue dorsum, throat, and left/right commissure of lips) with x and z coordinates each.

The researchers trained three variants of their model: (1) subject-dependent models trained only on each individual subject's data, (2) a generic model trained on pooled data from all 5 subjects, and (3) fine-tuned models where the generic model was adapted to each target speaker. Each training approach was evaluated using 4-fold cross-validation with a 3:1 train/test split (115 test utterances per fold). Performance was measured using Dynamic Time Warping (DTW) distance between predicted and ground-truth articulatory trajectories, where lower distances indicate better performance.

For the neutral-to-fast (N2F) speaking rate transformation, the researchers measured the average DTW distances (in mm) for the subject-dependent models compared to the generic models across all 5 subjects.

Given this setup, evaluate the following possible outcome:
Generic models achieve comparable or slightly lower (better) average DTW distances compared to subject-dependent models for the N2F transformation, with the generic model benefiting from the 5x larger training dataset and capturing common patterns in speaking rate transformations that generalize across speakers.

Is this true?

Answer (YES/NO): NO